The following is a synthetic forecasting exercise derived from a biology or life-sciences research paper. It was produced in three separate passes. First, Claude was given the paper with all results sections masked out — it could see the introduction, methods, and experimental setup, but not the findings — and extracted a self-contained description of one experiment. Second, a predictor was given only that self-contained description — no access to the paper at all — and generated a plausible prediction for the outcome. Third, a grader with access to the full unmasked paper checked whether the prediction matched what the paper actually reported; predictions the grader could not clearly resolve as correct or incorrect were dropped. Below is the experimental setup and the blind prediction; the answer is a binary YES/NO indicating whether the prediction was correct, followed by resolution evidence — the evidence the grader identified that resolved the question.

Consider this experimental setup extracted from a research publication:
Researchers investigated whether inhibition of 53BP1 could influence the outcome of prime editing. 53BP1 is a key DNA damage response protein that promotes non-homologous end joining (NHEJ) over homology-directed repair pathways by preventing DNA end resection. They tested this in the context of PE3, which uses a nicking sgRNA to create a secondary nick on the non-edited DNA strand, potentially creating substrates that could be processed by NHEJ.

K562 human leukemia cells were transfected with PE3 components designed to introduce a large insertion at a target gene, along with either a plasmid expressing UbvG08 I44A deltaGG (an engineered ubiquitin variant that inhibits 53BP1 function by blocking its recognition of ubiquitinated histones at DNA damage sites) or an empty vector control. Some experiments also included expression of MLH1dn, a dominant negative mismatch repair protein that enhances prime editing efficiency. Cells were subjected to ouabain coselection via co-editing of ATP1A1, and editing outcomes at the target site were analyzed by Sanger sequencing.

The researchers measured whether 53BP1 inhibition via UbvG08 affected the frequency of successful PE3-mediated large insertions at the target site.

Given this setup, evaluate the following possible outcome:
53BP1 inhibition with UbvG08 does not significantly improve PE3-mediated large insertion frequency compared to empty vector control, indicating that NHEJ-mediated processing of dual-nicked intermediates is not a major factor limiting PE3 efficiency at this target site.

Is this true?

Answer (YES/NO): YES